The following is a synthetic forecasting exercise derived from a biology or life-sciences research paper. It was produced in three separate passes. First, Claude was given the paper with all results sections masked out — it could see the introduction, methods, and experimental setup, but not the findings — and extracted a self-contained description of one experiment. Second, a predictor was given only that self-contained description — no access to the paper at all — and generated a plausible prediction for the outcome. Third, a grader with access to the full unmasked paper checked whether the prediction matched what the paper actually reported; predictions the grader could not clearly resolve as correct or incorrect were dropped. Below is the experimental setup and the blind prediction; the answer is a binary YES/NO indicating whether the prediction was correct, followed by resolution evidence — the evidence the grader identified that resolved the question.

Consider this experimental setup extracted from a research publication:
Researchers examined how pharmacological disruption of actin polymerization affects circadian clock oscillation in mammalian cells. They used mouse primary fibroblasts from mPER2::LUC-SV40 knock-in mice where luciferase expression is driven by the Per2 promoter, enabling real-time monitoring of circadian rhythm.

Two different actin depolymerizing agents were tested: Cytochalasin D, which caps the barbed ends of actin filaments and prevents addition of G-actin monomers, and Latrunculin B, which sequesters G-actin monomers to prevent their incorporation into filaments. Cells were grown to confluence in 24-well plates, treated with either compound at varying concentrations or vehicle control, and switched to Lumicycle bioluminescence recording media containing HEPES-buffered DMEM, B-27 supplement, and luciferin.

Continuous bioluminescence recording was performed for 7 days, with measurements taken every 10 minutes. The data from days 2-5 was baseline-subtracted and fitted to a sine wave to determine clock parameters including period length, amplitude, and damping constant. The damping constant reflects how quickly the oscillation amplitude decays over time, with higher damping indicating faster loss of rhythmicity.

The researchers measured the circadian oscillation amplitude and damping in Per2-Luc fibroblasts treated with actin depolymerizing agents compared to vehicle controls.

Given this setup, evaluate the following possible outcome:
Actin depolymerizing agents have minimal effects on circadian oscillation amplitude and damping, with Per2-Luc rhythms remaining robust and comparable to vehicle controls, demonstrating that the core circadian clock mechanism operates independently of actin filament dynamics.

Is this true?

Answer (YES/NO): NO